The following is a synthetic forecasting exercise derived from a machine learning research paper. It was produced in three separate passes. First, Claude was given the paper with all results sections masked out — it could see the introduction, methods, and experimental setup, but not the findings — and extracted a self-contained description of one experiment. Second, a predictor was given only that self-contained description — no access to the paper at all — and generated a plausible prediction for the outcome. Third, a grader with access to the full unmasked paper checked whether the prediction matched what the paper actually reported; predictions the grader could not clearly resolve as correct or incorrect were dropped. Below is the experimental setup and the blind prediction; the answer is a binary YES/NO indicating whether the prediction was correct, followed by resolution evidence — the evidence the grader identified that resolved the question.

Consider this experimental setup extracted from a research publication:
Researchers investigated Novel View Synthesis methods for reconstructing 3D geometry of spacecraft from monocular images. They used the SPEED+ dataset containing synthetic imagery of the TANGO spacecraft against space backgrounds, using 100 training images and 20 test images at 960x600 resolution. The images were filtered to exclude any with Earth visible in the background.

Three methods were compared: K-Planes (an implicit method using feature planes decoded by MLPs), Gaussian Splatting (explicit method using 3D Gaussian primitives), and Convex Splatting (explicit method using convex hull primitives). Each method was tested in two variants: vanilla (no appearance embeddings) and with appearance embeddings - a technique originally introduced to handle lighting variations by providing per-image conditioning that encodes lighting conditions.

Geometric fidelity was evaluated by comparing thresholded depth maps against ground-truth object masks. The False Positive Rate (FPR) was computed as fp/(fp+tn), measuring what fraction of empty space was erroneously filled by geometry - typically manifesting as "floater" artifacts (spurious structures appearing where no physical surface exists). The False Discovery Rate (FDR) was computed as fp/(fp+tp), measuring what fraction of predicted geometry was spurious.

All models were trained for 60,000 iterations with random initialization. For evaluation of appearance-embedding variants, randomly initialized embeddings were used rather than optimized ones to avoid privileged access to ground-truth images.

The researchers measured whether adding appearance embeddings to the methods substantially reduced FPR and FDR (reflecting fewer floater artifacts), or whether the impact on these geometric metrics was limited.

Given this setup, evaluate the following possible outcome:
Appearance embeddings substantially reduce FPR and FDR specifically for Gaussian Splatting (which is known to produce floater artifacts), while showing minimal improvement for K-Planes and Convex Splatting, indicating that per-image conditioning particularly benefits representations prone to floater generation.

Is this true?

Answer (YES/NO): NO